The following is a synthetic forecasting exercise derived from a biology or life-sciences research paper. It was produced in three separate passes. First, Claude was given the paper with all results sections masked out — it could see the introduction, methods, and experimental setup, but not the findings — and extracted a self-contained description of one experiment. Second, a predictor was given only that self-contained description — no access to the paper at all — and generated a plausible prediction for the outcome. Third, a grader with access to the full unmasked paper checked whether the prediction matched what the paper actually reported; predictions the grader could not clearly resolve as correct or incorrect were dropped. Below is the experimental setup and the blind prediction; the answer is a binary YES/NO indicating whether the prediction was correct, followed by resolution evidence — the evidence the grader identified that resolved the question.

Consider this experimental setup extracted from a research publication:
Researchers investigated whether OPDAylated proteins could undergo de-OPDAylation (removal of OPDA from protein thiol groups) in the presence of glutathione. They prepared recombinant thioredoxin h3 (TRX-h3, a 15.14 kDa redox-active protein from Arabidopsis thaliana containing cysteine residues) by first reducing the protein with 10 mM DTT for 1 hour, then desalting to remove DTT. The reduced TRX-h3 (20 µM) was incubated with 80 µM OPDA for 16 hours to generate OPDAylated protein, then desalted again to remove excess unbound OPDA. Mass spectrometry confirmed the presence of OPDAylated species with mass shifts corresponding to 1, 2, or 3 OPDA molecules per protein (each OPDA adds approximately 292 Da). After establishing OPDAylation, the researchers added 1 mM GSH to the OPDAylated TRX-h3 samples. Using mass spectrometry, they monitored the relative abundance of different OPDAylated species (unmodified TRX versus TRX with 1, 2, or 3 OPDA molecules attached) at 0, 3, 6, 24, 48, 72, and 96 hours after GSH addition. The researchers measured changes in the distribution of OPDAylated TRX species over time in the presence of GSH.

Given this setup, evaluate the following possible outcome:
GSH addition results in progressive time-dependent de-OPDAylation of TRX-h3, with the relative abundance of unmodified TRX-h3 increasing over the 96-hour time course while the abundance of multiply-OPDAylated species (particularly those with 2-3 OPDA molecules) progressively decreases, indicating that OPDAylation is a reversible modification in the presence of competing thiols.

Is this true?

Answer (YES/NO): YES